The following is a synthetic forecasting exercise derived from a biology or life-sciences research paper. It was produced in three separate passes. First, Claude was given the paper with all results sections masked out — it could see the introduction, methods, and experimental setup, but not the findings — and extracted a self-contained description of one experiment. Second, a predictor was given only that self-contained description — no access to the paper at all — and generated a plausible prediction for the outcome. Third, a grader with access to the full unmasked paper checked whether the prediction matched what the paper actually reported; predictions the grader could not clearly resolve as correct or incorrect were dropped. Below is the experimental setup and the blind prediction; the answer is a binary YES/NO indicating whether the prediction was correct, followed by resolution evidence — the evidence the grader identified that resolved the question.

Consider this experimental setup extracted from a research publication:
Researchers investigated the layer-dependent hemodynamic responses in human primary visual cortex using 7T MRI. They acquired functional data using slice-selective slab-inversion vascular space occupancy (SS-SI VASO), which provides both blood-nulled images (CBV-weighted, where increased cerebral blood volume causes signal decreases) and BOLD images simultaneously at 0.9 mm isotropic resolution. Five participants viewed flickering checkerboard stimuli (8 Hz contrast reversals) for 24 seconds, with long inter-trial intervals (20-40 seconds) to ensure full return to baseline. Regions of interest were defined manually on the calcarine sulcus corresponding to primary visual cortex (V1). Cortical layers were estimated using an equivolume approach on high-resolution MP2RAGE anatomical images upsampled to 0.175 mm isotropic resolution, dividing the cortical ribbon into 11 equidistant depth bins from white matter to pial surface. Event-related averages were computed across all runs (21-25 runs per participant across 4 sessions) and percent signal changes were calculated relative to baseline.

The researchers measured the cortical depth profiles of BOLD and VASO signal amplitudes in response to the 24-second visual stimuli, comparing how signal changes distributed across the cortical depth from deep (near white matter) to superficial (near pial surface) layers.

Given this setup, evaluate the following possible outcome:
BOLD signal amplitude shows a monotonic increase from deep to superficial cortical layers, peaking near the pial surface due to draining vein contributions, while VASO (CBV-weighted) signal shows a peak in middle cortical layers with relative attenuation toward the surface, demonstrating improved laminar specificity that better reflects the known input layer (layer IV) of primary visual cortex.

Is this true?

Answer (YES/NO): YES